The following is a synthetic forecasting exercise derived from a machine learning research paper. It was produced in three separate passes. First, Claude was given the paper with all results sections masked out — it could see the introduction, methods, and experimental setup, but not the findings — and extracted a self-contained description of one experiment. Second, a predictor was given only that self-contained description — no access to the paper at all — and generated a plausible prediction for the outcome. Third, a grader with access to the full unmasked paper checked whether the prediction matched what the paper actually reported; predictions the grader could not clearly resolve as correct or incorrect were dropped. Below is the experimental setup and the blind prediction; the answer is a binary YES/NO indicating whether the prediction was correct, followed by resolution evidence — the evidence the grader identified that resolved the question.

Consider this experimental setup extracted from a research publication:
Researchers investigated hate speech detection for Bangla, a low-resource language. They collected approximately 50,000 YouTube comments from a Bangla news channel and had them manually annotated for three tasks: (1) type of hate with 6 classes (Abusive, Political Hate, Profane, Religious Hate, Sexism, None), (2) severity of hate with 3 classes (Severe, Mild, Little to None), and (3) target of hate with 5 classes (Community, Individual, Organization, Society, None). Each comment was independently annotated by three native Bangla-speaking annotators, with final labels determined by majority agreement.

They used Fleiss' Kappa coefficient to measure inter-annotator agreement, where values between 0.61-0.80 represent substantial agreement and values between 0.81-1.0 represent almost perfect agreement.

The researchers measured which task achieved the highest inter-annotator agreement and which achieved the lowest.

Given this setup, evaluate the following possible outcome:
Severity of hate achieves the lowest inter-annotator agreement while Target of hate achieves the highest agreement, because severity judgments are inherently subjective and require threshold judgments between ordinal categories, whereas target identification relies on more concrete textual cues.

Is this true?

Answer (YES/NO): NO